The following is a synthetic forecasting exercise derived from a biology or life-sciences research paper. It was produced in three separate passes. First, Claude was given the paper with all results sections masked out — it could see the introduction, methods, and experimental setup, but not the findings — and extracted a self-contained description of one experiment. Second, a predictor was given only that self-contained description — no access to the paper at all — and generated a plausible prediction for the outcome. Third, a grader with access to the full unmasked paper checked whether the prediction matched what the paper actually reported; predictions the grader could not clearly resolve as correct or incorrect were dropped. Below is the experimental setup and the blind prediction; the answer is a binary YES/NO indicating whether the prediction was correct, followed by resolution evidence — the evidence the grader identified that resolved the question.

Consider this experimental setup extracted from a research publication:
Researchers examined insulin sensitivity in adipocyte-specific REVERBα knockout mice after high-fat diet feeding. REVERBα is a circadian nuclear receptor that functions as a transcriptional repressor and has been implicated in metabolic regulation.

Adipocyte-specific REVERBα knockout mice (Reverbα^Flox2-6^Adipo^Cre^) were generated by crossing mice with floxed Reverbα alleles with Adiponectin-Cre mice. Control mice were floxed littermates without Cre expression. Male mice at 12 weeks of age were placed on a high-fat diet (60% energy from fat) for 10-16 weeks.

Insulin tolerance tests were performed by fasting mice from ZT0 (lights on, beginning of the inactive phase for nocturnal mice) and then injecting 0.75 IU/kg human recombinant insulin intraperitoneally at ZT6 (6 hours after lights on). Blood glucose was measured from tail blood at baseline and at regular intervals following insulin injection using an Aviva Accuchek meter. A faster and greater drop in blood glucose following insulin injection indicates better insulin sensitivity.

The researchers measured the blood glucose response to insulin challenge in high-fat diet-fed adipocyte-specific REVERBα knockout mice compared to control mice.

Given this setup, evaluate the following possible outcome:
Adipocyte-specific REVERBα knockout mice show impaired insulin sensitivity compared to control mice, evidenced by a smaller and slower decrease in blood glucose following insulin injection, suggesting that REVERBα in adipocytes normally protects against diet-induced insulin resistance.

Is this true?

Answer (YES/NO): NO